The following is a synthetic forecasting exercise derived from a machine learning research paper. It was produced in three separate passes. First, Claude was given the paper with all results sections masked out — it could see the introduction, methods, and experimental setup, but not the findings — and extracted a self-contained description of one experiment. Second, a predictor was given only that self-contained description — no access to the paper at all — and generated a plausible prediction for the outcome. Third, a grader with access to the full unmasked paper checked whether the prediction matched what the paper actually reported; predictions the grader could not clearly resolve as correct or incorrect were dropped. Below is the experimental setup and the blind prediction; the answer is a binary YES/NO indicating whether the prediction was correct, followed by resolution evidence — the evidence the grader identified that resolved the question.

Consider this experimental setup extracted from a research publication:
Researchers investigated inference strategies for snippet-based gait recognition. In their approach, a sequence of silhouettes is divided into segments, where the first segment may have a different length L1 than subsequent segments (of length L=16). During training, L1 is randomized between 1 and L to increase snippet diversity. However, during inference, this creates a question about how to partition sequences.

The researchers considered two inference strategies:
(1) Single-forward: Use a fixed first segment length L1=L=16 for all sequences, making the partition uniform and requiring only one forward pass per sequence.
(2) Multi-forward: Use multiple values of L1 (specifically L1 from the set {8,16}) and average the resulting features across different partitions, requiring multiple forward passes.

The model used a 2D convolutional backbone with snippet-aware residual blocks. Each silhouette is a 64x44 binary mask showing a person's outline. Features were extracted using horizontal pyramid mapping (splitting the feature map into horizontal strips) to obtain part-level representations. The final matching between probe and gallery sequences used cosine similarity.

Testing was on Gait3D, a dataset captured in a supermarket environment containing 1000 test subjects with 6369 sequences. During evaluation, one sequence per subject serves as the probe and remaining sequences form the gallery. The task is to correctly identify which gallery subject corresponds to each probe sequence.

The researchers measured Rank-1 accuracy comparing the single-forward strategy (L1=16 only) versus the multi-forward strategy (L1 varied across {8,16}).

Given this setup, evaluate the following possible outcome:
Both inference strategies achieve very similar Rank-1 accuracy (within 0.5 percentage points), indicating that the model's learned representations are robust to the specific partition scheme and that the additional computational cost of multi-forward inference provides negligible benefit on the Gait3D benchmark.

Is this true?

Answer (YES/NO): YES